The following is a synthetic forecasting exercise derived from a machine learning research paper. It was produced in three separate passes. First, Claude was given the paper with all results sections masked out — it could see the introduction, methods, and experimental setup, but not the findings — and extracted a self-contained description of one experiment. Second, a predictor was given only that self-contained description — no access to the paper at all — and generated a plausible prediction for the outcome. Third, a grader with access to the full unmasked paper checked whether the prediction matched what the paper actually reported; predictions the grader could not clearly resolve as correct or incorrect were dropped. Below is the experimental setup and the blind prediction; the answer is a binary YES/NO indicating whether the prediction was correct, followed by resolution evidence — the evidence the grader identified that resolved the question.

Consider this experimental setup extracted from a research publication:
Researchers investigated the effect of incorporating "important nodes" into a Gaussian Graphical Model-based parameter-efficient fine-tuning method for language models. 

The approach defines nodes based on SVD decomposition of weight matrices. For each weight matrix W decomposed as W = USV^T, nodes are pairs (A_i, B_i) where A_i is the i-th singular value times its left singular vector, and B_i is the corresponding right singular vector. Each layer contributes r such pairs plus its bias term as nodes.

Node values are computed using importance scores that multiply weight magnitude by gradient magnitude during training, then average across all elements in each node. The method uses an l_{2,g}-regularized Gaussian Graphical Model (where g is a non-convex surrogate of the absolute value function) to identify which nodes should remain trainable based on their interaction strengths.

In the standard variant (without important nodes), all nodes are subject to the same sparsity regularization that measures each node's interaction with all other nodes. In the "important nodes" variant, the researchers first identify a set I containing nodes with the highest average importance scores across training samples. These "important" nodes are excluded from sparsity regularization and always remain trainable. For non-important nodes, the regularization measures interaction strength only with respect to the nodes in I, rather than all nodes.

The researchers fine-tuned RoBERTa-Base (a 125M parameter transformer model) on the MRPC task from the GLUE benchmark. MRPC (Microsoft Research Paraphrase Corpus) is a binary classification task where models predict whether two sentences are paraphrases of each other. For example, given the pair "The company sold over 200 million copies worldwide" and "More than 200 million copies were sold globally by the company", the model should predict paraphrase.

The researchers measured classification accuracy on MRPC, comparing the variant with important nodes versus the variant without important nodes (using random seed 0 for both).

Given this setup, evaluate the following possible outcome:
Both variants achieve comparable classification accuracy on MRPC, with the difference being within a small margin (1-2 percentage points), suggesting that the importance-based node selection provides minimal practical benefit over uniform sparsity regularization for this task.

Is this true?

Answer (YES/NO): NO